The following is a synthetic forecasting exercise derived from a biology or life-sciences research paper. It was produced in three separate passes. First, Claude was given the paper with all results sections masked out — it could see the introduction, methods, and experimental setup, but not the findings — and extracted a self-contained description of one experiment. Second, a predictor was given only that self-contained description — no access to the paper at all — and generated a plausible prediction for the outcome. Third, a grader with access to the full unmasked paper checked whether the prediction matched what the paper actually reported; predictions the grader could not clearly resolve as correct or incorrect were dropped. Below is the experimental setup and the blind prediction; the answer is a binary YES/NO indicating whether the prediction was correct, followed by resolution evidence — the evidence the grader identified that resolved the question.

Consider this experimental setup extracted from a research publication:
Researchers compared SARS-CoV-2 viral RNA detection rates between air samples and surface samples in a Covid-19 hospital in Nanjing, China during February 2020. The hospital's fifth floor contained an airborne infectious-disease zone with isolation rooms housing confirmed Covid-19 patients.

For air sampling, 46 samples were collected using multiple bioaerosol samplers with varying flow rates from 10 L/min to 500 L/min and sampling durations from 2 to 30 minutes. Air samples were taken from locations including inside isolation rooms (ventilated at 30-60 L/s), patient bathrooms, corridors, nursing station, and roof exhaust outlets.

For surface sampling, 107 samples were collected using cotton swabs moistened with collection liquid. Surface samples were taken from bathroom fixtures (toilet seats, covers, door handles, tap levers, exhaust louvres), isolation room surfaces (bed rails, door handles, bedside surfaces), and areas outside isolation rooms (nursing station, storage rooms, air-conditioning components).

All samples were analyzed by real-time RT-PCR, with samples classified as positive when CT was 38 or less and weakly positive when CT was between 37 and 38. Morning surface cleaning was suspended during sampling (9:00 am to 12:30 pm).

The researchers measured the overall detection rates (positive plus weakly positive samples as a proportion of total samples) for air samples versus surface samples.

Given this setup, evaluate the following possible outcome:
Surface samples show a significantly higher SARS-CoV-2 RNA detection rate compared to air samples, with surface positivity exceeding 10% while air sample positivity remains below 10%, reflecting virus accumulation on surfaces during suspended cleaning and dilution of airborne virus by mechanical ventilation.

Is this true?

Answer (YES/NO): NO